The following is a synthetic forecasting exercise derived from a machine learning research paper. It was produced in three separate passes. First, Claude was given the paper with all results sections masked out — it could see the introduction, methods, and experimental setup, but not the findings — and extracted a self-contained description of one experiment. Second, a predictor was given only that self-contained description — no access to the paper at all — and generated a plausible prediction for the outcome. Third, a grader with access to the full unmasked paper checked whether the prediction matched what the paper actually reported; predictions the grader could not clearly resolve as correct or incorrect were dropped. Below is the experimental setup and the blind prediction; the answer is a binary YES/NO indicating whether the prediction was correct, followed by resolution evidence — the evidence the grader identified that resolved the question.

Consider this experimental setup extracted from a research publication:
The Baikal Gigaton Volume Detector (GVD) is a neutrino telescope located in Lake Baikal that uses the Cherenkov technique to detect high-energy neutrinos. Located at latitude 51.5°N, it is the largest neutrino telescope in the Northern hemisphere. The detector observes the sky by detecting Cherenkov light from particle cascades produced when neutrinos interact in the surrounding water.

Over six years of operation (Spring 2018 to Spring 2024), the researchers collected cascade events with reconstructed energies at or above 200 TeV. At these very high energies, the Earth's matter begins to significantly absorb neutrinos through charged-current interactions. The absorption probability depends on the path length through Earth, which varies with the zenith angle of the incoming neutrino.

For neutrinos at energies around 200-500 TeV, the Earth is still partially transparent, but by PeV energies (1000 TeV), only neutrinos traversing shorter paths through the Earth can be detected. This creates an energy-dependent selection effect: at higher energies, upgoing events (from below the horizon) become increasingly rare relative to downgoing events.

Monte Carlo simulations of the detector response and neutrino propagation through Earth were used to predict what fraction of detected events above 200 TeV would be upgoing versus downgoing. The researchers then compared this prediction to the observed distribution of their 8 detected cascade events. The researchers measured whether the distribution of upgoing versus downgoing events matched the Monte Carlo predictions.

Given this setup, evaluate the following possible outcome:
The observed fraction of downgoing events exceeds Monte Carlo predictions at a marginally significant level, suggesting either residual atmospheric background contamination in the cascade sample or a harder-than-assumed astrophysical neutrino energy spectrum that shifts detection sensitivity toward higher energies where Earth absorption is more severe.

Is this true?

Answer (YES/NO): NO